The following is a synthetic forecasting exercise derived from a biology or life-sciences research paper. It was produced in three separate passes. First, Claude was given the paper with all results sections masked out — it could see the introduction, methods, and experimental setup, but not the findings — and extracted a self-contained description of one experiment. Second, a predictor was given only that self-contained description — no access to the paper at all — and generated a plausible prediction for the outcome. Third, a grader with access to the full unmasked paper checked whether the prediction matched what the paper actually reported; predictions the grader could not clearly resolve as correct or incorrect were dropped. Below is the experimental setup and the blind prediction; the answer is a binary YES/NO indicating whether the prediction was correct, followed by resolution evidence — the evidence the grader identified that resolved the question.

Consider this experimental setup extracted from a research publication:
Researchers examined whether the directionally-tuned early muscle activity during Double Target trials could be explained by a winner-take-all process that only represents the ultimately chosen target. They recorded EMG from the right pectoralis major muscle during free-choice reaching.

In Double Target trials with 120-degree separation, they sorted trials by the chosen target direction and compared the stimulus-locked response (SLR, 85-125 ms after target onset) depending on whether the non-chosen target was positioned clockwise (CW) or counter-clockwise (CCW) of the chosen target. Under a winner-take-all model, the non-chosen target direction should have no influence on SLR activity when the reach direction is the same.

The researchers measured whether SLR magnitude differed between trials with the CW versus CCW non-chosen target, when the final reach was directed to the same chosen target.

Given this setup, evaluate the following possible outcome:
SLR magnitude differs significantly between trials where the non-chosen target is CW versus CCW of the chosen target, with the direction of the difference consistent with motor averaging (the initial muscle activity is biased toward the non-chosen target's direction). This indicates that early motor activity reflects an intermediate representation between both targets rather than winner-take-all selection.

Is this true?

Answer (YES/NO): YES